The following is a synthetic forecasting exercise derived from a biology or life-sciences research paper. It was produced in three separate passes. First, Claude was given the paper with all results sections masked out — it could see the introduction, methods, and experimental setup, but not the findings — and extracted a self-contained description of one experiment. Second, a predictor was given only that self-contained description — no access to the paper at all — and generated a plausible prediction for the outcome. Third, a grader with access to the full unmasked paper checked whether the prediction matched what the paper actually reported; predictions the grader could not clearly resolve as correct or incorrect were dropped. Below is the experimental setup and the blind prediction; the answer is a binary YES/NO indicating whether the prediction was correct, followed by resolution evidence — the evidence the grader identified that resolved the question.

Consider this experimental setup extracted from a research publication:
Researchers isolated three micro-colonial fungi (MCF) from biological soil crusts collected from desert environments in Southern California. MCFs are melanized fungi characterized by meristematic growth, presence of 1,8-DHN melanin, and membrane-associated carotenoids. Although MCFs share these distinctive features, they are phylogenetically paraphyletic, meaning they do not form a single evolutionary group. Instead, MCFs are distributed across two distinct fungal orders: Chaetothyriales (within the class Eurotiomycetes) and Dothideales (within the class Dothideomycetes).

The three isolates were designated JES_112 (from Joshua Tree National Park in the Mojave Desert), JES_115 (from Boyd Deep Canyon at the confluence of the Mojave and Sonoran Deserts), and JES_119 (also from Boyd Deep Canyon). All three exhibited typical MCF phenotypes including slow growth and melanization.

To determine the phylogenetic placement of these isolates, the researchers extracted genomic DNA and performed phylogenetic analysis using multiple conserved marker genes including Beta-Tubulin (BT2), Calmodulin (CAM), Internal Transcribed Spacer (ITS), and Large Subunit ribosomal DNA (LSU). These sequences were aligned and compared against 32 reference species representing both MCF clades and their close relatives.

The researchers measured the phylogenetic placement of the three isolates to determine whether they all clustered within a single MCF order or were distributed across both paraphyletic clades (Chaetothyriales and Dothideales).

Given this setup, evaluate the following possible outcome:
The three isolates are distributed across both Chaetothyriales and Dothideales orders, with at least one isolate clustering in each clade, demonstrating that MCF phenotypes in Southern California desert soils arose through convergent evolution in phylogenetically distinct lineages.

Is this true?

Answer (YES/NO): YES